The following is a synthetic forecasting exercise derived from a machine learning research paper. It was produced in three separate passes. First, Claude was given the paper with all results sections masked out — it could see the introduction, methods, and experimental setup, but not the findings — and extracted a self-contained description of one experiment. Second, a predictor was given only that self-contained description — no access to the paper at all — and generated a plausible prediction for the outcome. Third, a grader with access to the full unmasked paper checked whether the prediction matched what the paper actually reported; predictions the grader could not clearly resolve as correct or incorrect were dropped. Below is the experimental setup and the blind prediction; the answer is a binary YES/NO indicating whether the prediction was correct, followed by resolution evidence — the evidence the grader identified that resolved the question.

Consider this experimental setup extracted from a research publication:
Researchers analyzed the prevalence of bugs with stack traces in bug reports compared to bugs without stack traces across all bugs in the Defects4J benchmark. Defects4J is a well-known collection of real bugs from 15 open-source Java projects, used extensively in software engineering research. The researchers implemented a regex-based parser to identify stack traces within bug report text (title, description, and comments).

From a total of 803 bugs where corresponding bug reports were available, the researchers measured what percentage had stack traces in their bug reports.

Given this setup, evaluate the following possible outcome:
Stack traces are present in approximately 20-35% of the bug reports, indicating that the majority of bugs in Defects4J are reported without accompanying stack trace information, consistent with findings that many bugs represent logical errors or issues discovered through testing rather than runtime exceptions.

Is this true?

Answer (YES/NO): NO